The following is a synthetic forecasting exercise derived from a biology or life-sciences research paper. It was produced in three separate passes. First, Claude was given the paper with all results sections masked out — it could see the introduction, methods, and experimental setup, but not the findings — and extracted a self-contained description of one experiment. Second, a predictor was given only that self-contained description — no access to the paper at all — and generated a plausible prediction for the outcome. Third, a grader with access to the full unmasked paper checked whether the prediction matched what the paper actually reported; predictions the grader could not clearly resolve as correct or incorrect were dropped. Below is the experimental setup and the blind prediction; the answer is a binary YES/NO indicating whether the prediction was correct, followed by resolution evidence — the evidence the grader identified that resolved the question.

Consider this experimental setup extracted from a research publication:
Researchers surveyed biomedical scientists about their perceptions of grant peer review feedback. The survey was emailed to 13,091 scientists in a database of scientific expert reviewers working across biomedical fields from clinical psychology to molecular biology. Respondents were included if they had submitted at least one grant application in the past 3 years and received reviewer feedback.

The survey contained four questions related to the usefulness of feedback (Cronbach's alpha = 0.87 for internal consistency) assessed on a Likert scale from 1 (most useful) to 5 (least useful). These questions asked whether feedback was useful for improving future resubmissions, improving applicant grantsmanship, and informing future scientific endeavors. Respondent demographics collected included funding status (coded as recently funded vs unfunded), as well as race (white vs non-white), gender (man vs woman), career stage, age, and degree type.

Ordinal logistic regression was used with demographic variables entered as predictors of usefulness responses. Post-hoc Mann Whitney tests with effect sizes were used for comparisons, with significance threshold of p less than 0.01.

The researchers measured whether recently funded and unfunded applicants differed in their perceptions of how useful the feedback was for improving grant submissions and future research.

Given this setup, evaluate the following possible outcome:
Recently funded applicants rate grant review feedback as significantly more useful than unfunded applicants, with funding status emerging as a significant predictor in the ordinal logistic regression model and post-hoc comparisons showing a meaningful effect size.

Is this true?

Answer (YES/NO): NO